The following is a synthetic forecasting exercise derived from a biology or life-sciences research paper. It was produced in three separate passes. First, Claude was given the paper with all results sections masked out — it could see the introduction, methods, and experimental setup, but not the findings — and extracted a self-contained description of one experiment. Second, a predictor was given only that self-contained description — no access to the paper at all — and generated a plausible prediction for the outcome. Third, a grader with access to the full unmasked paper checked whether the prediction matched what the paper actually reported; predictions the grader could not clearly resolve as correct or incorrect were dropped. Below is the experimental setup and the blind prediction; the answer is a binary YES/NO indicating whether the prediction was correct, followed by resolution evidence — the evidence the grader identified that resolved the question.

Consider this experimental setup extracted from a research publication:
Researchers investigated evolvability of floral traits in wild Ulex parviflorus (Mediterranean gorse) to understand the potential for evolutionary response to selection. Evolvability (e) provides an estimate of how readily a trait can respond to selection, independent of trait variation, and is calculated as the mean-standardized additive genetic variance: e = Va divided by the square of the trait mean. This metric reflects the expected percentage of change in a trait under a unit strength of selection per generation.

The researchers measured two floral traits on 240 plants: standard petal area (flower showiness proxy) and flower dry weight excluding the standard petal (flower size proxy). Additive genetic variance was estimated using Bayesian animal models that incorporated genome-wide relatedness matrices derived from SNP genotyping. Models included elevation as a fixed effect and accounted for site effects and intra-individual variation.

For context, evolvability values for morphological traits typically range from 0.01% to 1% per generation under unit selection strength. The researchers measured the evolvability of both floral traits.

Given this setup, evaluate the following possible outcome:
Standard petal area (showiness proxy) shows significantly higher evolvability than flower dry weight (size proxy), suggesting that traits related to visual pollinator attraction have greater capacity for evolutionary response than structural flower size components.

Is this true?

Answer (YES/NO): NO